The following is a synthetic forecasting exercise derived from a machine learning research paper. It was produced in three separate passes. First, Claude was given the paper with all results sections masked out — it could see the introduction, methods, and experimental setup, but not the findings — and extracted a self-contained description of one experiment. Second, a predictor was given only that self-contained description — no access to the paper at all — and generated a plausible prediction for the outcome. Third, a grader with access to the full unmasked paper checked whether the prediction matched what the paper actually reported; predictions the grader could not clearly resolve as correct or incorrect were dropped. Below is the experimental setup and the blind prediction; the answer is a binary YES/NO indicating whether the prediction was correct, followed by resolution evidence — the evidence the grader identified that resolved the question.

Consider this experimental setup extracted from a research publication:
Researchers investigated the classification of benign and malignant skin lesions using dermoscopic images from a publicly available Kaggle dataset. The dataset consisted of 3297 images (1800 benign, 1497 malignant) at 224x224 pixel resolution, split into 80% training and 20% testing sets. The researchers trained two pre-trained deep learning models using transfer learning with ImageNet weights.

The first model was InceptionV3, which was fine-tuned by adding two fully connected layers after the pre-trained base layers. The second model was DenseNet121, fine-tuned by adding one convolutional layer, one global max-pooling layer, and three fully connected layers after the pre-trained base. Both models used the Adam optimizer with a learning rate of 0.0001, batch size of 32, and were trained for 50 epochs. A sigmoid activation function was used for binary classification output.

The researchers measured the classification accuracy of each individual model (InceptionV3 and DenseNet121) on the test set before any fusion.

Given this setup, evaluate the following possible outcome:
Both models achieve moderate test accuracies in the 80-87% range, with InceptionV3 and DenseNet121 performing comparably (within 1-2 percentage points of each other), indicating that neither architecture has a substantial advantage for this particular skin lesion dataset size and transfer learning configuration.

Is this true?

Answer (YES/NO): NO